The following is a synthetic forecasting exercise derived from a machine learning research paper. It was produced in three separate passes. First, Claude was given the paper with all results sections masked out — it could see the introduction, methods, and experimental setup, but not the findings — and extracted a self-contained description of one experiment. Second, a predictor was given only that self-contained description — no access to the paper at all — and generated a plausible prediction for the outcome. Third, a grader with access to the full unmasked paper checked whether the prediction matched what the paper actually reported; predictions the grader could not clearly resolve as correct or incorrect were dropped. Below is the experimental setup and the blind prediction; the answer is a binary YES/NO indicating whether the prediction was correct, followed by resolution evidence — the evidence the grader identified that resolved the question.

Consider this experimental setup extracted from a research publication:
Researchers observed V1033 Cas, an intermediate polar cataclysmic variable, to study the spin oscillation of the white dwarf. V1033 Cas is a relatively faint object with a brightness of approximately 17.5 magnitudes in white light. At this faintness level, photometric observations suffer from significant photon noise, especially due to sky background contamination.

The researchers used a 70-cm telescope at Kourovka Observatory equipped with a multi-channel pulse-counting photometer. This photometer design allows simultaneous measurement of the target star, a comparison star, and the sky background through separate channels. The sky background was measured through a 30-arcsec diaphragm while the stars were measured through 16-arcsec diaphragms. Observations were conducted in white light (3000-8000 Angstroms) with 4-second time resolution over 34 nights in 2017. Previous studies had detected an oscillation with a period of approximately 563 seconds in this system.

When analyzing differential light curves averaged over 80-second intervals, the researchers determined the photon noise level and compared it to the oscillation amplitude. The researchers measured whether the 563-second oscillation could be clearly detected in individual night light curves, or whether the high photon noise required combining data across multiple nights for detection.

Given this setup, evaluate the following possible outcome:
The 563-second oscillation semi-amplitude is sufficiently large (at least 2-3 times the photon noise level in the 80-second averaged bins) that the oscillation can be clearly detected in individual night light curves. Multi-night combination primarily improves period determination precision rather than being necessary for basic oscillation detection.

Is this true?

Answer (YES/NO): NO